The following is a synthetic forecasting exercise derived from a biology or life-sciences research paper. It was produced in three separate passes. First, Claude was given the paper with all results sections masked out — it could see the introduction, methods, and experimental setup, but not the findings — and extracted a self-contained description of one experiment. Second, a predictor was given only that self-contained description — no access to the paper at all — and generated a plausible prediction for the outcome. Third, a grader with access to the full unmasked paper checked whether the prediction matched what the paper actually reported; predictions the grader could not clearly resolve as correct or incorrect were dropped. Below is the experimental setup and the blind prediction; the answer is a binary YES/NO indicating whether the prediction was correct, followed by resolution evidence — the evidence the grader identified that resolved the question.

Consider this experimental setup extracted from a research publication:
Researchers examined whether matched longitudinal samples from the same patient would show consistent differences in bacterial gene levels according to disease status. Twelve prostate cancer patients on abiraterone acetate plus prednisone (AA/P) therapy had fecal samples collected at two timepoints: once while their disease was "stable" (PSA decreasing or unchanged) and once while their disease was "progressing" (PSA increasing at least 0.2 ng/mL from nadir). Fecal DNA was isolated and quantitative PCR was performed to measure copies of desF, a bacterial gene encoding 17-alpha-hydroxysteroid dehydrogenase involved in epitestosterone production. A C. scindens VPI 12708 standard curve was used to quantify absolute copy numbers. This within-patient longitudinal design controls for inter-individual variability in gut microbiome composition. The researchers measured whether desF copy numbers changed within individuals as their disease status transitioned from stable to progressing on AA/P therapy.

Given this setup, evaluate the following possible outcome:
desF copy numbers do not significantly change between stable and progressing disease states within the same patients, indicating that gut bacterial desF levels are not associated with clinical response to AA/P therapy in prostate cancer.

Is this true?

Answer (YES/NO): NO